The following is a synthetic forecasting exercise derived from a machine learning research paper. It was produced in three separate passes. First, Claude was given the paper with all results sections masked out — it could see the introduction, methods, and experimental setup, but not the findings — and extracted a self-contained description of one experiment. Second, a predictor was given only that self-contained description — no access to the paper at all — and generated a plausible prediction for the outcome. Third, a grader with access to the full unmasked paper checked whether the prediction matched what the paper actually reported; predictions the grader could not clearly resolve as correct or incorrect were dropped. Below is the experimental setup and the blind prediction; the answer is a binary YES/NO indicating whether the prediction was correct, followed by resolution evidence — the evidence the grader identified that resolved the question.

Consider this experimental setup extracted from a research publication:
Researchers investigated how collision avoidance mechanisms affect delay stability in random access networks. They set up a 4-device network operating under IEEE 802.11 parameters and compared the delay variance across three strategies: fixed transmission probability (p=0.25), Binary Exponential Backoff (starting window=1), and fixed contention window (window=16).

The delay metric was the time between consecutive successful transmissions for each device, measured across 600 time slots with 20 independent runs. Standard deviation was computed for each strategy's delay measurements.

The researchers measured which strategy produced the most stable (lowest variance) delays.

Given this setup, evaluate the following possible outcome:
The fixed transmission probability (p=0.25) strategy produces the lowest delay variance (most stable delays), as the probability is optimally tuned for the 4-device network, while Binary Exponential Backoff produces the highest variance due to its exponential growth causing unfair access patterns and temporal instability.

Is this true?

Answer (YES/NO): NO